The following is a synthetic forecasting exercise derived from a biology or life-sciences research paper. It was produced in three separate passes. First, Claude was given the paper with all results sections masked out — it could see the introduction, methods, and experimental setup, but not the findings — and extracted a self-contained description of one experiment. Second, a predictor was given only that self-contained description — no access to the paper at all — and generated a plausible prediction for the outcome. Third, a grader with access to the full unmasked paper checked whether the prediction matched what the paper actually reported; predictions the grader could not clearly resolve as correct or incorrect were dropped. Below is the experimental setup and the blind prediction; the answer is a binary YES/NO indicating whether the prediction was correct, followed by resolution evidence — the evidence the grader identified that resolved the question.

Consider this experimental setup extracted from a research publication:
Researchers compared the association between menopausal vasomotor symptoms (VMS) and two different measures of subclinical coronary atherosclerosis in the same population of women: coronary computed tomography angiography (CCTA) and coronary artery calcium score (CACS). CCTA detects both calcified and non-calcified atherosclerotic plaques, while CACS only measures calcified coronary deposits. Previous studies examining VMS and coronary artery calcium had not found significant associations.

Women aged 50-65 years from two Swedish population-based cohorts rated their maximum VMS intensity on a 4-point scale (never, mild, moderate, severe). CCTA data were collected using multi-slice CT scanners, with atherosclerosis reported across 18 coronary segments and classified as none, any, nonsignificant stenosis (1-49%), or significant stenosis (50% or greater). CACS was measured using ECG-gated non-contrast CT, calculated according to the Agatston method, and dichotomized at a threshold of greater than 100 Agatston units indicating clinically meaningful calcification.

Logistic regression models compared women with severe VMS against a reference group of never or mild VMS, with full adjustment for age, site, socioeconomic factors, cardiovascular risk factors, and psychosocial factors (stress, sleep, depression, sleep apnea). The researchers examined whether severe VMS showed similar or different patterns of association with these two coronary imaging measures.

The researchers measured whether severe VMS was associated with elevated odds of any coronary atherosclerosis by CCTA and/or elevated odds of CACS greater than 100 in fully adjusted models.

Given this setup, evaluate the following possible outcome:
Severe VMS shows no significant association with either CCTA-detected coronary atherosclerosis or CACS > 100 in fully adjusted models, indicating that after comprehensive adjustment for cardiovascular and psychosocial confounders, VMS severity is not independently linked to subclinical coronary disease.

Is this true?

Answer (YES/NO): NO